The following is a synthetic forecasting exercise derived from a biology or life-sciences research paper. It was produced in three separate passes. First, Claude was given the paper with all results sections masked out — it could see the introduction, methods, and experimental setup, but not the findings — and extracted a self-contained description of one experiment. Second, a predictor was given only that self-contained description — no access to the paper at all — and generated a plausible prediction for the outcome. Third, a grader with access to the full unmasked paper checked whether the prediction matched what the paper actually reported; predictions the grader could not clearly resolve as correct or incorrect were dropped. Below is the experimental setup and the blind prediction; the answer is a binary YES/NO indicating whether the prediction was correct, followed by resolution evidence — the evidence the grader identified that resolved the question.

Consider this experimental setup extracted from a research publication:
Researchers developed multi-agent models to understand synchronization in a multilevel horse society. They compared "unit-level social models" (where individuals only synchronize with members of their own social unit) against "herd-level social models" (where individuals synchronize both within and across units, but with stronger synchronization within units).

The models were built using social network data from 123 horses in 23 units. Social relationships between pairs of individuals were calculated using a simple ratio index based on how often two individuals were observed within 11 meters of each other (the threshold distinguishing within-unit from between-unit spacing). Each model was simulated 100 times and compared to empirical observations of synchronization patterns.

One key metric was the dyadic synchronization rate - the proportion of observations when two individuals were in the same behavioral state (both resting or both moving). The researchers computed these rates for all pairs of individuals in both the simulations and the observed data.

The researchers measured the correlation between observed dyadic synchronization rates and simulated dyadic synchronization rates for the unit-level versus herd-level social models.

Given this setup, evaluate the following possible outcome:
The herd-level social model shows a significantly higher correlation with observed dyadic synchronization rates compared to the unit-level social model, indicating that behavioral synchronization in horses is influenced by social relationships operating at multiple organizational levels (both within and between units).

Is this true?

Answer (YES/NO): YES